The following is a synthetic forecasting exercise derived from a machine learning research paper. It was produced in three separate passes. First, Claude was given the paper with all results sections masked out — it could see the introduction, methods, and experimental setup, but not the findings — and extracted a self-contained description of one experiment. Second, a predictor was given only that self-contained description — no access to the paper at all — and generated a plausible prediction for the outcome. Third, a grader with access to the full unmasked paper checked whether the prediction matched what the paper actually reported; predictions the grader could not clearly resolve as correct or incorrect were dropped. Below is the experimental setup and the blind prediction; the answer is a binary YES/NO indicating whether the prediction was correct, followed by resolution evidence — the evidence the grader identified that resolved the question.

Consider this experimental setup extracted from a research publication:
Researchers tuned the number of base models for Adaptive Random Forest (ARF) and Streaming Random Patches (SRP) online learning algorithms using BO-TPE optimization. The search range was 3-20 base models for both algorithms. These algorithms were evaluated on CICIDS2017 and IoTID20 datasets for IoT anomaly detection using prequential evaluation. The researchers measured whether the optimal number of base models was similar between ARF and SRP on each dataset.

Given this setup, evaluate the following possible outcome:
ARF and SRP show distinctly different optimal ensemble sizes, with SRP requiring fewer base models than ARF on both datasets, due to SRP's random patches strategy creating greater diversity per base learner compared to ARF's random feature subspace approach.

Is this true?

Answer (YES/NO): YES